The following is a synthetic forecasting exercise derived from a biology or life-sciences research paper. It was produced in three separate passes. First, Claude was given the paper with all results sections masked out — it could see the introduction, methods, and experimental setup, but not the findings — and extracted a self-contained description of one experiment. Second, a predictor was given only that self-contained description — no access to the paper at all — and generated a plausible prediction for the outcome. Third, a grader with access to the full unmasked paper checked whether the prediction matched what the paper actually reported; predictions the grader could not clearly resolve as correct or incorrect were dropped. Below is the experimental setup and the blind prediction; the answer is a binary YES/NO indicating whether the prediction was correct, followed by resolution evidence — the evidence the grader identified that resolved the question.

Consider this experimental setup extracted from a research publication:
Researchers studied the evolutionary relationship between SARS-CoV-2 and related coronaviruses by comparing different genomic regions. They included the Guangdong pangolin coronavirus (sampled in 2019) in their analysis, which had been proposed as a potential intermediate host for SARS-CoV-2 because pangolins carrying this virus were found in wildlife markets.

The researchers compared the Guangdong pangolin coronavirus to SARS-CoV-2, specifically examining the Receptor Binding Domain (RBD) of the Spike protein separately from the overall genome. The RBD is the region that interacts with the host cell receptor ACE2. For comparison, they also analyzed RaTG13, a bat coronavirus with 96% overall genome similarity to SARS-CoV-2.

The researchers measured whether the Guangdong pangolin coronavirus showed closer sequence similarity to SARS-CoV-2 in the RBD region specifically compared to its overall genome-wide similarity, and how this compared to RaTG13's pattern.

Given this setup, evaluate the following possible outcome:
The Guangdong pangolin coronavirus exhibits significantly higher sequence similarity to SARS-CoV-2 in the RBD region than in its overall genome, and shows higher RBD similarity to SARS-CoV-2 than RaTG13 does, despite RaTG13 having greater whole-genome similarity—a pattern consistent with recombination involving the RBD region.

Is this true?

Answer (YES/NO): YES